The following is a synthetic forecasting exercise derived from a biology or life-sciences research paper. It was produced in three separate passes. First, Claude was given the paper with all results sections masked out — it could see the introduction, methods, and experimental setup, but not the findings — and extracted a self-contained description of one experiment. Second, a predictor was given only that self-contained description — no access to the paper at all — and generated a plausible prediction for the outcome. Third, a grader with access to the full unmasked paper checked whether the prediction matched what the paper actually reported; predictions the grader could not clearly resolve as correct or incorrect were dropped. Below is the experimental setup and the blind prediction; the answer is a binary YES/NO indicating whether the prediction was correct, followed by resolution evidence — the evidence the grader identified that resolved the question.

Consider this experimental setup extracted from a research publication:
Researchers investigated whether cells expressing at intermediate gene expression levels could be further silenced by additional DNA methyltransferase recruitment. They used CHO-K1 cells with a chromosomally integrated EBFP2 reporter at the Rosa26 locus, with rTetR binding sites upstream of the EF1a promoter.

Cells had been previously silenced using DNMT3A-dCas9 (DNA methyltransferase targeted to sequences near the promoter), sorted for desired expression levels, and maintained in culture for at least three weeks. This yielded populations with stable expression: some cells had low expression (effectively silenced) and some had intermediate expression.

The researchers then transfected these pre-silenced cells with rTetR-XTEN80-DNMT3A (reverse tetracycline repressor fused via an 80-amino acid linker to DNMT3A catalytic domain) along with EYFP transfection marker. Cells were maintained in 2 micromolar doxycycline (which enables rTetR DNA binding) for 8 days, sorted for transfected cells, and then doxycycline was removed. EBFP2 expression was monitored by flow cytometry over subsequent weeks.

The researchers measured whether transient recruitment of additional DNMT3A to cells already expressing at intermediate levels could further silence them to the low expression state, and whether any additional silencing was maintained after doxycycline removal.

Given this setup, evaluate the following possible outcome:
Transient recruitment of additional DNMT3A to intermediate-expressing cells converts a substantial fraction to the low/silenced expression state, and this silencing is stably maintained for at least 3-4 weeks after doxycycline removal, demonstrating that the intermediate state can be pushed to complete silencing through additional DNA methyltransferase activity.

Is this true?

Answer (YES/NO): YES